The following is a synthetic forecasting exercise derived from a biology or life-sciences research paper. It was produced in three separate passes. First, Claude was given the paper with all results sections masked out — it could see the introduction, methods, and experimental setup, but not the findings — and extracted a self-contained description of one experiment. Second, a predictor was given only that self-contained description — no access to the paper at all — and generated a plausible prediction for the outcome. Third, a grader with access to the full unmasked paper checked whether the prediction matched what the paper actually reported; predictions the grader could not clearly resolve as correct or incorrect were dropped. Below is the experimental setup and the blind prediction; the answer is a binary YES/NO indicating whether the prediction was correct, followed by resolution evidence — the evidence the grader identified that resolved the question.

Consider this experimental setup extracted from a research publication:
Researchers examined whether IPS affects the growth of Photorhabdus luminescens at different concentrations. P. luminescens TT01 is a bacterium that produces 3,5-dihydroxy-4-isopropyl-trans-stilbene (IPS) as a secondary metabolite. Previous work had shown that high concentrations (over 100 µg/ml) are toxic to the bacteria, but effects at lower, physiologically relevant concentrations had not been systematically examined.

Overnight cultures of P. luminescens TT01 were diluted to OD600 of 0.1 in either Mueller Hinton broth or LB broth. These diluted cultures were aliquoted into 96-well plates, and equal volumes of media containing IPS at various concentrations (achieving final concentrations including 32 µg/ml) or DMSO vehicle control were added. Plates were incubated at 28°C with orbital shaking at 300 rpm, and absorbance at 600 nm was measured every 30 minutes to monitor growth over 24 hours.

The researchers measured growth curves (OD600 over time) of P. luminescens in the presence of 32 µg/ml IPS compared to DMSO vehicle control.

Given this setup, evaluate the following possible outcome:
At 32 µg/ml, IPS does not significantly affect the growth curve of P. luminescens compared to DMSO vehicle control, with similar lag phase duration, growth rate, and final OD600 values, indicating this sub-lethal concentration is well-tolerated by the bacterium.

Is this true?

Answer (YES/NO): NO